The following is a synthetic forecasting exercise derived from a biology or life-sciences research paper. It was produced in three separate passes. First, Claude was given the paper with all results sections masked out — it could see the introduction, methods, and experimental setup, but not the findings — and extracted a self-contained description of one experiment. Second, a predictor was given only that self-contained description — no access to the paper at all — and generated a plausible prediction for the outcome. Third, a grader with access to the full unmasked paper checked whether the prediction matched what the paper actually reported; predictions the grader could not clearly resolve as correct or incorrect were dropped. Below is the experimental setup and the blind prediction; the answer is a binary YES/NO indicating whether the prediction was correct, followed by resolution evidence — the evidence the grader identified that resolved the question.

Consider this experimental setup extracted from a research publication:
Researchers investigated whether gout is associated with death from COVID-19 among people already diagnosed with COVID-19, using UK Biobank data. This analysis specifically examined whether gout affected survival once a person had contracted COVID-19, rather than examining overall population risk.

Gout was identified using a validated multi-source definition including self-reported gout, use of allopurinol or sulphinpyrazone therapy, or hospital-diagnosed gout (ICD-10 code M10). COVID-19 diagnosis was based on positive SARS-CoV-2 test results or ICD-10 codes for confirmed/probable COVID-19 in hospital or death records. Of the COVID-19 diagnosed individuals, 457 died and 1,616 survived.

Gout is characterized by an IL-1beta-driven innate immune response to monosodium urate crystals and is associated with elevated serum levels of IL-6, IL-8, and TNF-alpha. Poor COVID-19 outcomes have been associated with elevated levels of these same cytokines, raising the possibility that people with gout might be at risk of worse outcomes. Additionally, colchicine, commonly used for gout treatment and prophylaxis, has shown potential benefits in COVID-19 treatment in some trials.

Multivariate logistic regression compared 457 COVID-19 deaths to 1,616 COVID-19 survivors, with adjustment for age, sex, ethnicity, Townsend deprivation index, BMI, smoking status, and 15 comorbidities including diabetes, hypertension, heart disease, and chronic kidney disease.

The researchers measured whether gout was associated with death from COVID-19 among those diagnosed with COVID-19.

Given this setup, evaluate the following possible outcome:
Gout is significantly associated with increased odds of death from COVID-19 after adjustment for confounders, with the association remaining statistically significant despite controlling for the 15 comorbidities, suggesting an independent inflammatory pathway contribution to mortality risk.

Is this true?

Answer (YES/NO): NO